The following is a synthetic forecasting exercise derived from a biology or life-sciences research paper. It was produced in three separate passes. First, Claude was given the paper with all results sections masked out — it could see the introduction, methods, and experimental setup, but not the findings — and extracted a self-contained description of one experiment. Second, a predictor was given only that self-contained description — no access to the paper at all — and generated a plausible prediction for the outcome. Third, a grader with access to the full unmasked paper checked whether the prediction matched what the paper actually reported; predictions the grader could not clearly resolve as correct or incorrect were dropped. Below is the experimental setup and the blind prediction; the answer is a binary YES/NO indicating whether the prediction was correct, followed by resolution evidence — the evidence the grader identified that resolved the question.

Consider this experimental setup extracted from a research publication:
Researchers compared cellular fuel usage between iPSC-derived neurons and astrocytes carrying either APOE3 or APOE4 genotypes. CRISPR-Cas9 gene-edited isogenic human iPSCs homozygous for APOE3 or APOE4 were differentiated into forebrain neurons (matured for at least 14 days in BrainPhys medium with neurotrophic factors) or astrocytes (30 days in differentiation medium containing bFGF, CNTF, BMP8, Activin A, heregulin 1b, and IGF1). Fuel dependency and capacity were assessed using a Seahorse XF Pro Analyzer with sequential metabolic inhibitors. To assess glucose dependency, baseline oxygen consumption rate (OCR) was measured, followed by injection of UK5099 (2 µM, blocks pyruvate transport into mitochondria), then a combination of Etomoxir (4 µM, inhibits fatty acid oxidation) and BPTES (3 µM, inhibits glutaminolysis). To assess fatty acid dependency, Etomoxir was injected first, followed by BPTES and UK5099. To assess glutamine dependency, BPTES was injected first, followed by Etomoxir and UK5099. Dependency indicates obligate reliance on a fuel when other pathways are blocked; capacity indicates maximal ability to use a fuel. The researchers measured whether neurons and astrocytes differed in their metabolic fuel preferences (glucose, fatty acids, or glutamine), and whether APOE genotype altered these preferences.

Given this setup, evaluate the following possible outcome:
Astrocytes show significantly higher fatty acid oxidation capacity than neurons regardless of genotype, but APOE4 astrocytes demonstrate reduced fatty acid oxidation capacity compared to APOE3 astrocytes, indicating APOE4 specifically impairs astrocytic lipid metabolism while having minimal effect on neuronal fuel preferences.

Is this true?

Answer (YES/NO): NO